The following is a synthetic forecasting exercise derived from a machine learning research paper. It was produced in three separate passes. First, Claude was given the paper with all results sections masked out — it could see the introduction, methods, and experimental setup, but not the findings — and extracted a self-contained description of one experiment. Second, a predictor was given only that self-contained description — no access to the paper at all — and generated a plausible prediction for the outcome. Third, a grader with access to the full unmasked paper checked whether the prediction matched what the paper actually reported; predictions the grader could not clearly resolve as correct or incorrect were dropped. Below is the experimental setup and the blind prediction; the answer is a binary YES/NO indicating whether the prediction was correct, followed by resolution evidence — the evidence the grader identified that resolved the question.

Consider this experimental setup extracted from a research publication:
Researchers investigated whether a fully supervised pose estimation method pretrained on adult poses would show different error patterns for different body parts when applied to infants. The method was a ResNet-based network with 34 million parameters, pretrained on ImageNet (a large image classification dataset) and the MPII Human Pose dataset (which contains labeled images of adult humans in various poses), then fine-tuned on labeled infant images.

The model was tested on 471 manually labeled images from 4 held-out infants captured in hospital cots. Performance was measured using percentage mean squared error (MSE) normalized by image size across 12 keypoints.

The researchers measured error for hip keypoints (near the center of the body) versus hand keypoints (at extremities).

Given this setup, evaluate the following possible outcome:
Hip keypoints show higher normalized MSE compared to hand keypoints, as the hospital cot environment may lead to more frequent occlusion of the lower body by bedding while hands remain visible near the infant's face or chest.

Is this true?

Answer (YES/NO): YES